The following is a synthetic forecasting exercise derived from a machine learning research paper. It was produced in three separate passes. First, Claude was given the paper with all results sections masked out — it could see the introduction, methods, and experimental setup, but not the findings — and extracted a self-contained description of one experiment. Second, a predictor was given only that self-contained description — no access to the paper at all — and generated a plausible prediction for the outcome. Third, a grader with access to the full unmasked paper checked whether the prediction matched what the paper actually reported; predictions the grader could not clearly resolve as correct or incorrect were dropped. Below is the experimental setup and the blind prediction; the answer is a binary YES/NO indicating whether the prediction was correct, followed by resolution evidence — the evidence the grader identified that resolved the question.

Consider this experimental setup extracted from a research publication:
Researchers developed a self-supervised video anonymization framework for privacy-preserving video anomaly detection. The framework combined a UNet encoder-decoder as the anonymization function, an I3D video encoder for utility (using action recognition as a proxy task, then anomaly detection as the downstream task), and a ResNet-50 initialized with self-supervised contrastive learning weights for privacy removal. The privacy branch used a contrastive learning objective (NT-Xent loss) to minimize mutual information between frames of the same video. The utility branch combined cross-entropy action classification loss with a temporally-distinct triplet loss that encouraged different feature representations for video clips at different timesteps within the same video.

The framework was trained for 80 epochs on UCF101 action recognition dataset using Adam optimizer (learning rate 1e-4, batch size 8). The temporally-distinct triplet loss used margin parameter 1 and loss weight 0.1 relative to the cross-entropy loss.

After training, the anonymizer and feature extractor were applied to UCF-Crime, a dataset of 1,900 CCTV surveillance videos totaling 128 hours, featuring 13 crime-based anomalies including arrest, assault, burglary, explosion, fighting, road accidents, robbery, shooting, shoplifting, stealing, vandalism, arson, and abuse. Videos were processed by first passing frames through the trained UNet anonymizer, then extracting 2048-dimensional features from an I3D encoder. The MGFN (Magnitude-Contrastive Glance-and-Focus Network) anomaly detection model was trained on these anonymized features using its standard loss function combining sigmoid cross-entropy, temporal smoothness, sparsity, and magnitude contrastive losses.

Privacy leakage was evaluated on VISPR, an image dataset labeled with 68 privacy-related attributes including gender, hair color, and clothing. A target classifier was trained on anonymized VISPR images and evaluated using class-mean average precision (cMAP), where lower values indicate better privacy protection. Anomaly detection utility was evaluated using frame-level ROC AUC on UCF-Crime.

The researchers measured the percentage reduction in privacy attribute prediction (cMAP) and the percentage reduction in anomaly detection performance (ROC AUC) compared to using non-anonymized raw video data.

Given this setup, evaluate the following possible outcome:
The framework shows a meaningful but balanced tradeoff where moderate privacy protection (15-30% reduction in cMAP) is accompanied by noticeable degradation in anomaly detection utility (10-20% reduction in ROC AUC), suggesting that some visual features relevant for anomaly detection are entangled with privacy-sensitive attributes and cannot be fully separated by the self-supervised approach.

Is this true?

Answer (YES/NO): NO